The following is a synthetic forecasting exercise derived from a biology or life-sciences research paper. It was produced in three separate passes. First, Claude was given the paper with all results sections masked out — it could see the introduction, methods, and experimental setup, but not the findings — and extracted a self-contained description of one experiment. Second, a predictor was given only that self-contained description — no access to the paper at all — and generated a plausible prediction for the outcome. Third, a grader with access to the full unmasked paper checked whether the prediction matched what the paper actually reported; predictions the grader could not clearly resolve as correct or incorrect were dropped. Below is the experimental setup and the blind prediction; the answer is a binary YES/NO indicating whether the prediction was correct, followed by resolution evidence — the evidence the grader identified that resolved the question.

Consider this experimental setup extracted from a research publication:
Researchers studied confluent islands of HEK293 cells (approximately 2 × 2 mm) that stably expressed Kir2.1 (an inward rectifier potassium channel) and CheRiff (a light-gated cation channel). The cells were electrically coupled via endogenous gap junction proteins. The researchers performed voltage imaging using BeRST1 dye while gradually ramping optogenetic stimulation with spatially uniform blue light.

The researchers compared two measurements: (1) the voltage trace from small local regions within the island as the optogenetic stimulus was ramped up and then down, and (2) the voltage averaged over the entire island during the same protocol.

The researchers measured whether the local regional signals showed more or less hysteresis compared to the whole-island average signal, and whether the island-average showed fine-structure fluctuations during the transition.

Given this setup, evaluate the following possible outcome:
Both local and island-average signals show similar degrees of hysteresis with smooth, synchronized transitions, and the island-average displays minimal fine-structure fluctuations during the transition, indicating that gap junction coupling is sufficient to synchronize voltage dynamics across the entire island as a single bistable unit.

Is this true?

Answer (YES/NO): NO